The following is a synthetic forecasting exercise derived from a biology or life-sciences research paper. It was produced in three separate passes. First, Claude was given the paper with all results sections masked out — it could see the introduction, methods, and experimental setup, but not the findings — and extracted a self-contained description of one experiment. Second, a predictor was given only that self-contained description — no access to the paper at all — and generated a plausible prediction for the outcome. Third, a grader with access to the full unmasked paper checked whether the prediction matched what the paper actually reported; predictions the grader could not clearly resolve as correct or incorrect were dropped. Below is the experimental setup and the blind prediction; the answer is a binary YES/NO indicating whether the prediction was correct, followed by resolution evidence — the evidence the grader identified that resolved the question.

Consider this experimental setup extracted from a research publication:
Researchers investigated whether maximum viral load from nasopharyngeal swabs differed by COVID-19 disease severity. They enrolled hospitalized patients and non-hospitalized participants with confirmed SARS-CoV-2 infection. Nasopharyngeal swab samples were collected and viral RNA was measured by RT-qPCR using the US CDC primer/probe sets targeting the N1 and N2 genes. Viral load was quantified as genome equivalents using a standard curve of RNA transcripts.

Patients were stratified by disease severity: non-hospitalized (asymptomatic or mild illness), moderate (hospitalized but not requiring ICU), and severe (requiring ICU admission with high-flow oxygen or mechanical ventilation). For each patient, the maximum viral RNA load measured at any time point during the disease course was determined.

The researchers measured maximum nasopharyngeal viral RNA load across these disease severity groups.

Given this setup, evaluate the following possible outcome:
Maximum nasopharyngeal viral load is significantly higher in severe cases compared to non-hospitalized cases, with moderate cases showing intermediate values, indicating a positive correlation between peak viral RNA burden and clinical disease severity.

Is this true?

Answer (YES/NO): NO